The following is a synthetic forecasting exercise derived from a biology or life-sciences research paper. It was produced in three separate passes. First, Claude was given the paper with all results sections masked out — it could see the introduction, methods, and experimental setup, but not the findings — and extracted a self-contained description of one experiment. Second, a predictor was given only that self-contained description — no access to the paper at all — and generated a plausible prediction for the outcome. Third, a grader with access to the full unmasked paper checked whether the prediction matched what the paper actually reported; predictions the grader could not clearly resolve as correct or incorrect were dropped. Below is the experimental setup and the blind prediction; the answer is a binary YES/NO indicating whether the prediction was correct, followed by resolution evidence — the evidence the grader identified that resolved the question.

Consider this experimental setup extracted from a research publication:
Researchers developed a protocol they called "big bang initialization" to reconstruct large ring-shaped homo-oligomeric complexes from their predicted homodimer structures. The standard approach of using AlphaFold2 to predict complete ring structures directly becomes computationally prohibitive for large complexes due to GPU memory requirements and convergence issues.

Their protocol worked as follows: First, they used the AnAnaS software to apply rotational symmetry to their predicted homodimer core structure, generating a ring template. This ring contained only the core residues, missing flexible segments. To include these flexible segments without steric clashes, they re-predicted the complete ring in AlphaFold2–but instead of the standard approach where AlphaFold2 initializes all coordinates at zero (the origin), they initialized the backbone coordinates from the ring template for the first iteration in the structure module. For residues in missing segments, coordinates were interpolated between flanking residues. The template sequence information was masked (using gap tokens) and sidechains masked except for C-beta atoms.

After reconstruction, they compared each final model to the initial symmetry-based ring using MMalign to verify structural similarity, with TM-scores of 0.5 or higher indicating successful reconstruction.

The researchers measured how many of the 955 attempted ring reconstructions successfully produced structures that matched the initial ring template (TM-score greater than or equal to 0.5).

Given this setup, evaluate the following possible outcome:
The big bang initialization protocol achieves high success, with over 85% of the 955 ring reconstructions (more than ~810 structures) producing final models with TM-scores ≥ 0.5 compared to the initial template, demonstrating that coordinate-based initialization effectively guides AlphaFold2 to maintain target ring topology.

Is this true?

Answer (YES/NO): YES